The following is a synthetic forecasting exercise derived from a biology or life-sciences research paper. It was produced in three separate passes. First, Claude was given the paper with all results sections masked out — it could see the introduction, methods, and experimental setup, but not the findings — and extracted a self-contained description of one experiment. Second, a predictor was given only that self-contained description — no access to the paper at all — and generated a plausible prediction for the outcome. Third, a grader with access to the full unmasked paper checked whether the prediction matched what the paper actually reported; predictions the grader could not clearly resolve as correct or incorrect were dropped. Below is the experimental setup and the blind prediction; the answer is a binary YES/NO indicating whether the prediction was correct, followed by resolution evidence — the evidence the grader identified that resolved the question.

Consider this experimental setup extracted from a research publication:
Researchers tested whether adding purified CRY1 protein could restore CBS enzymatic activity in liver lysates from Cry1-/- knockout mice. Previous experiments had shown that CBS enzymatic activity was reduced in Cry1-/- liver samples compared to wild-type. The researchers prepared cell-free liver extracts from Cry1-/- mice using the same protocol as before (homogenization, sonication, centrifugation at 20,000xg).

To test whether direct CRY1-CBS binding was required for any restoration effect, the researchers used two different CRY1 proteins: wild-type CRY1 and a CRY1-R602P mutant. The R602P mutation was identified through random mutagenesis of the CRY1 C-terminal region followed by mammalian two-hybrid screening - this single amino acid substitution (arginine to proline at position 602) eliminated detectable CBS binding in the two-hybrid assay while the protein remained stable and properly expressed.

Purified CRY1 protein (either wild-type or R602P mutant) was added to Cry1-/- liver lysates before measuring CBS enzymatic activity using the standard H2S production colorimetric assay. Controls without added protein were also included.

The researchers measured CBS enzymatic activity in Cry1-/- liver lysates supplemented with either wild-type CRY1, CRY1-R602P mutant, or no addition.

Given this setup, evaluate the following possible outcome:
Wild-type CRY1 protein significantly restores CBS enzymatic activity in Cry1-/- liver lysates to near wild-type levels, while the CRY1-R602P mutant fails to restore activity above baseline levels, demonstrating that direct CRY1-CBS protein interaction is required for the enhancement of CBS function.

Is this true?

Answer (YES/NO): YES